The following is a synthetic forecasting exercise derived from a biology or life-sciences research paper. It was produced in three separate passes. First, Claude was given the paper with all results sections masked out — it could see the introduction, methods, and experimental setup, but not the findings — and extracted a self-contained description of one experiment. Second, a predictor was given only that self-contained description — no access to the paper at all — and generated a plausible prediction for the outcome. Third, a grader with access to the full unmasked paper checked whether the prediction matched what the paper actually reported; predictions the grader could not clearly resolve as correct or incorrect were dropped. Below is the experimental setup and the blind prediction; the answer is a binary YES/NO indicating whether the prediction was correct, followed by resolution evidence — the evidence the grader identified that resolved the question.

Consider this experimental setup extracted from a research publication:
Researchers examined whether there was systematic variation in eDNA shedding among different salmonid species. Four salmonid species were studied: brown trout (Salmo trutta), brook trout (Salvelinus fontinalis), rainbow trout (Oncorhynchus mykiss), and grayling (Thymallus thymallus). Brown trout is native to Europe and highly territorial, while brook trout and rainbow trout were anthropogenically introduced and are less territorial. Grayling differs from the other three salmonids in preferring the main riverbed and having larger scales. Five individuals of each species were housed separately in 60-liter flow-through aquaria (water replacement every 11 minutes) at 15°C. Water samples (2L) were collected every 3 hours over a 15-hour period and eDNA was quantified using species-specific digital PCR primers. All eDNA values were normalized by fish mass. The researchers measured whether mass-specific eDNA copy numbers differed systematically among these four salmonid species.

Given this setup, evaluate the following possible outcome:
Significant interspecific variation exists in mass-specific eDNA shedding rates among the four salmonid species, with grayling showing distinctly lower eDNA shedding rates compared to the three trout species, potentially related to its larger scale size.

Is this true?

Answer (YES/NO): NO